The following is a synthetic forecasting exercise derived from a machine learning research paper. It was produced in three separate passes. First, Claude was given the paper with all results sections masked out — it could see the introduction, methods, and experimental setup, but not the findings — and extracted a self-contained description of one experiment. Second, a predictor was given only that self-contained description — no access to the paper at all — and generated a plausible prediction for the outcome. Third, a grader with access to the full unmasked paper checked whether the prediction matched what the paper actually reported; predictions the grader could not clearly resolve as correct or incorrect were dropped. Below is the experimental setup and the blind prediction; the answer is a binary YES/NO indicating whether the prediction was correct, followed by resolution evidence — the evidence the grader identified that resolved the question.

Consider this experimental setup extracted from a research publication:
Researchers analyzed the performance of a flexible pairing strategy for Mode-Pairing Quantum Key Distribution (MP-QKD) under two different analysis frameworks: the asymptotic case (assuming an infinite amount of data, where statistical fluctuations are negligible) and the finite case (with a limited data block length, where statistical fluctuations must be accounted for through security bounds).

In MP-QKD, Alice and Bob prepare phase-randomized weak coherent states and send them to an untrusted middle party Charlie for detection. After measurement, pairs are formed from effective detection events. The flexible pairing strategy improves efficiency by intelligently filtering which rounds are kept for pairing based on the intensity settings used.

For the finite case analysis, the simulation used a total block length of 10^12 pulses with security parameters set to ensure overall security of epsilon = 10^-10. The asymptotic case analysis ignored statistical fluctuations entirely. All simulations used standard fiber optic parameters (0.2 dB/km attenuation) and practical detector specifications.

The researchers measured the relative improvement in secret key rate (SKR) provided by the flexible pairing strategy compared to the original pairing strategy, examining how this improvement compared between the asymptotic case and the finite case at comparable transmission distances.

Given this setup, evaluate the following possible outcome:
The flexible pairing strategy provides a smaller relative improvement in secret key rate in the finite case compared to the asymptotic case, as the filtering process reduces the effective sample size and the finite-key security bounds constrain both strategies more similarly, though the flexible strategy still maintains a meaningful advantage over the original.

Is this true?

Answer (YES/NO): YES